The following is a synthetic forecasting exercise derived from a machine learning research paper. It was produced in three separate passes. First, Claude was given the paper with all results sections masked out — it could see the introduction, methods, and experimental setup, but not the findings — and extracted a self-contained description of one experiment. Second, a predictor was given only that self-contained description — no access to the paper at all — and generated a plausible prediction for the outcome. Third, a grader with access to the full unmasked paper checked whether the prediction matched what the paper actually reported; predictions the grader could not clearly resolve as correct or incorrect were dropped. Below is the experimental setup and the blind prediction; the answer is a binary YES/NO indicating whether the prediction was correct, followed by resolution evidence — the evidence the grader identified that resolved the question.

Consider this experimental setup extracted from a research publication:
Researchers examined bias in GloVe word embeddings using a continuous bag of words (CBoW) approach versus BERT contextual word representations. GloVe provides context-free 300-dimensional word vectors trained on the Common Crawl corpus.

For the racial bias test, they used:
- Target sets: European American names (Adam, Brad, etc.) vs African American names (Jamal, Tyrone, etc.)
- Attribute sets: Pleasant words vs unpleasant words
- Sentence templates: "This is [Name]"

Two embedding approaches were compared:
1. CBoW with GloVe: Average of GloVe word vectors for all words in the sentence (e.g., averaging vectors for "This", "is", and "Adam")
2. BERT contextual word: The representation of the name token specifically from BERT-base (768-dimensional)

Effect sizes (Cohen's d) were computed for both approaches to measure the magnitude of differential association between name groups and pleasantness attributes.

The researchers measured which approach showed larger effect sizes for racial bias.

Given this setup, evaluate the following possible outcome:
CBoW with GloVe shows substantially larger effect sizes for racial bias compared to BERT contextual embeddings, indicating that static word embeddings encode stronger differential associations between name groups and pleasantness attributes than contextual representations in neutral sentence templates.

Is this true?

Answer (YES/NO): YES